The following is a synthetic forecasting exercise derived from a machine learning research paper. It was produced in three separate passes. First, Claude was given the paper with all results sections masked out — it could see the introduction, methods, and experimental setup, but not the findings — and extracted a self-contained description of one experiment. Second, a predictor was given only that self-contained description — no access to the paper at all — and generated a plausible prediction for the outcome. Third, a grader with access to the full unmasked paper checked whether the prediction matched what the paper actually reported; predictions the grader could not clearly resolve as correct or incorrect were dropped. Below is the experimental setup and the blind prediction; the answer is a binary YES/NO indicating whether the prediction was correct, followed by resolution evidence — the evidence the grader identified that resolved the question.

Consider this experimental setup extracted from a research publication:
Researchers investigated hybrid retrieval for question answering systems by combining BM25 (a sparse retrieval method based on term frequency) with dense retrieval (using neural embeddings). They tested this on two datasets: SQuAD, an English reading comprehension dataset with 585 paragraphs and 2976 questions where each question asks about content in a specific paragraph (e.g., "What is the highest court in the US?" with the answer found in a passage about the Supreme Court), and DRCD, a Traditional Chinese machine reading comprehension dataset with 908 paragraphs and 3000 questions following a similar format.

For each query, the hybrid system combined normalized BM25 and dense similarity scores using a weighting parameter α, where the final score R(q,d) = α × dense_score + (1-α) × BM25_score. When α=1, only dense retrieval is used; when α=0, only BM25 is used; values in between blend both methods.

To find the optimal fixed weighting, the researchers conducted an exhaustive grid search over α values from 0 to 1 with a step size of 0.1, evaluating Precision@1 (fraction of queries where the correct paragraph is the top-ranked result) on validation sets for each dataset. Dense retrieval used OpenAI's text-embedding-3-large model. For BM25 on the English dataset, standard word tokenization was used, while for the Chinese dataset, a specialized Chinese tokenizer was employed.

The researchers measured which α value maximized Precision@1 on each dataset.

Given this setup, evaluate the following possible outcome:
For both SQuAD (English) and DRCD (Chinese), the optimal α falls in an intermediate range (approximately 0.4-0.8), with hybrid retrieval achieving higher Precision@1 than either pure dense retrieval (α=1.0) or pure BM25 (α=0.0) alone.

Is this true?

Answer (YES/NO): YES